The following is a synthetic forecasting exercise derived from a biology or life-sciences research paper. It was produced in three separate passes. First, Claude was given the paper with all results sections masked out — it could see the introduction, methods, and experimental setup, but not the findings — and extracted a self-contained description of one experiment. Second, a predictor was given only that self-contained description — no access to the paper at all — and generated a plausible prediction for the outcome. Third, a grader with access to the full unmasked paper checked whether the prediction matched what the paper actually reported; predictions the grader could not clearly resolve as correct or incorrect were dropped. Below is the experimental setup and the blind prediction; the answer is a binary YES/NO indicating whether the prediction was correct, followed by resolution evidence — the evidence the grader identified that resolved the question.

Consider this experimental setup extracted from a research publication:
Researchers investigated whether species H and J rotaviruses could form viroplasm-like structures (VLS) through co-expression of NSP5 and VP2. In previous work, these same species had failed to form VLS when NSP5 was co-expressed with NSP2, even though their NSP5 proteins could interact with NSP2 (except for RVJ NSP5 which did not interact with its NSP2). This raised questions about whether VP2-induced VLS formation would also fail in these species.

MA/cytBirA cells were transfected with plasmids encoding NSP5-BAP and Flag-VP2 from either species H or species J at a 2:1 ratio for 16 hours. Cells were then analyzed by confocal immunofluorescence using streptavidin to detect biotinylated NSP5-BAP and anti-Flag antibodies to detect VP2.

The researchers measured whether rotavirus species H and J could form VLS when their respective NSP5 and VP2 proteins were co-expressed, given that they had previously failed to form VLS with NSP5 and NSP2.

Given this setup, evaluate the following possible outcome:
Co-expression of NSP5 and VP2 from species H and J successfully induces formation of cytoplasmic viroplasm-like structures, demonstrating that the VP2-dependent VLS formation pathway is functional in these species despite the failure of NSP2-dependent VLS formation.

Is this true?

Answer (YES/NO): YES